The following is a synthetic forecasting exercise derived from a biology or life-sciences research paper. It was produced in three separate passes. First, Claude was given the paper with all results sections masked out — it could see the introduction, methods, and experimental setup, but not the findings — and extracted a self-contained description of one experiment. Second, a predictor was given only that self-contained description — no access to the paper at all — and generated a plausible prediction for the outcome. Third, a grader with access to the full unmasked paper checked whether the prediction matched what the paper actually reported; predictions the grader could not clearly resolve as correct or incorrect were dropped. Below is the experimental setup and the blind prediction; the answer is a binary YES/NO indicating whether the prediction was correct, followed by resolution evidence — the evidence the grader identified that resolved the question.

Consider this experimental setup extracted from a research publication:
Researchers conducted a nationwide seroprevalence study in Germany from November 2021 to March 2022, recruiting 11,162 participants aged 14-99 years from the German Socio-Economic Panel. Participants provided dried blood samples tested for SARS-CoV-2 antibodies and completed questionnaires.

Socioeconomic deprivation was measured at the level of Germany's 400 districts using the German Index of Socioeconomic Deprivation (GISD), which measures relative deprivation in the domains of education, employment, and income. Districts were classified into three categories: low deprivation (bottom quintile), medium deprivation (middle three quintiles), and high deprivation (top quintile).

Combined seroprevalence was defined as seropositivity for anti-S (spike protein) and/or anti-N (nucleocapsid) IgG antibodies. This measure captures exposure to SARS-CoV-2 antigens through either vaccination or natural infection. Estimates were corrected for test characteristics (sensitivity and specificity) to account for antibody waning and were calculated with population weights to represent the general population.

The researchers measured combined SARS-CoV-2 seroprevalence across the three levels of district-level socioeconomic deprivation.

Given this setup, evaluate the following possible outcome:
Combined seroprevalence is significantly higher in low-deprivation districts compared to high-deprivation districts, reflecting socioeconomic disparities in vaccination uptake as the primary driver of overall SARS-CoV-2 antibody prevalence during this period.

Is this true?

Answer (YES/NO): YES